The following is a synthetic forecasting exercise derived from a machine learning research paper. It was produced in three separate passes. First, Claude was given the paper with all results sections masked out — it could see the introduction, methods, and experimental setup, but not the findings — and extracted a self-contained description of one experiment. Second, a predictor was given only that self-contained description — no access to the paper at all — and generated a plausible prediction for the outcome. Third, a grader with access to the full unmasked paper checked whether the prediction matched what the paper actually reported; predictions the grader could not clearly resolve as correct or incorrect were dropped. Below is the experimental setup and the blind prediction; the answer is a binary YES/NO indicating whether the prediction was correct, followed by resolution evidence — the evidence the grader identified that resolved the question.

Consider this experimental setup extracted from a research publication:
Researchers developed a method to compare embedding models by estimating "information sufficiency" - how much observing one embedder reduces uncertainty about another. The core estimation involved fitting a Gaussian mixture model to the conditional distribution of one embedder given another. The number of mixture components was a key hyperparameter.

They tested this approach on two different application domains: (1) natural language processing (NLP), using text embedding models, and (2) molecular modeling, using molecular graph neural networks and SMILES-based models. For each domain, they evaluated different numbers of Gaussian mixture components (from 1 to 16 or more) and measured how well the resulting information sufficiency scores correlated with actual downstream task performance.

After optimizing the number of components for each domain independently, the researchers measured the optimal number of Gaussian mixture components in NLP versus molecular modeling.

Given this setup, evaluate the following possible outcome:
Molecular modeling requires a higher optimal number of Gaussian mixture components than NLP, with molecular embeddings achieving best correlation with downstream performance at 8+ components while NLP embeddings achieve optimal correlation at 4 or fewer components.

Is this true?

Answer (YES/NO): NO